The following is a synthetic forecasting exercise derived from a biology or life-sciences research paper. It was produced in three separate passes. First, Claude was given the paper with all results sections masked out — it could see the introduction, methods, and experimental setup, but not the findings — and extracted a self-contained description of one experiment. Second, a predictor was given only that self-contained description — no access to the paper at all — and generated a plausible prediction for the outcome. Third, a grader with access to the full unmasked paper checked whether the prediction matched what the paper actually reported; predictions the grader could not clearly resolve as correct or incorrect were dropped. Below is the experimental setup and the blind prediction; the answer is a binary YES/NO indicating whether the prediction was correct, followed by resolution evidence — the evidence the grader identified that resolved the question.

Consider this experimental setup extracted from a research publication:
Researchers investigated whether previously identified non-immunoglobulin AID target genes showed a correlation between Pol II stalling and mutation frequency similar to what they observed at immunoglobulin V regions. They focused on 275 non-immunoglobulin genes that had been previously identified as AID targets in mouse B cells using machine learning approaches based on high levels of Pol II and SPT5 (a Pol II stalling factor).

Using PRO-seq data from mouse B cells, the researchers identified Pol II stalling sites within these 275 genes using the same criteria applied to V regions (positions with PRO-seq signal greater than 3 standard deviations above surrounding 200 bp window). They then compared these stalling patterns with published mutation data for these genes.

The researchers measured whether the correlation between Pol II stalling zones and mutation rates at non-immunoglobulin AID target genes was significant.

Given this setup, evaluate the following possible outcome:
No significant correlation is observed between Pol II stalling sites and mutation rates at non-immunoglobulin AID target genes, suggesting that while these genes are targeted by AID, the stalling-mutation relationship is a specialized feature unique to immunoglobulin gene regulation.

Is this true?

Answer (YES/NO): NO